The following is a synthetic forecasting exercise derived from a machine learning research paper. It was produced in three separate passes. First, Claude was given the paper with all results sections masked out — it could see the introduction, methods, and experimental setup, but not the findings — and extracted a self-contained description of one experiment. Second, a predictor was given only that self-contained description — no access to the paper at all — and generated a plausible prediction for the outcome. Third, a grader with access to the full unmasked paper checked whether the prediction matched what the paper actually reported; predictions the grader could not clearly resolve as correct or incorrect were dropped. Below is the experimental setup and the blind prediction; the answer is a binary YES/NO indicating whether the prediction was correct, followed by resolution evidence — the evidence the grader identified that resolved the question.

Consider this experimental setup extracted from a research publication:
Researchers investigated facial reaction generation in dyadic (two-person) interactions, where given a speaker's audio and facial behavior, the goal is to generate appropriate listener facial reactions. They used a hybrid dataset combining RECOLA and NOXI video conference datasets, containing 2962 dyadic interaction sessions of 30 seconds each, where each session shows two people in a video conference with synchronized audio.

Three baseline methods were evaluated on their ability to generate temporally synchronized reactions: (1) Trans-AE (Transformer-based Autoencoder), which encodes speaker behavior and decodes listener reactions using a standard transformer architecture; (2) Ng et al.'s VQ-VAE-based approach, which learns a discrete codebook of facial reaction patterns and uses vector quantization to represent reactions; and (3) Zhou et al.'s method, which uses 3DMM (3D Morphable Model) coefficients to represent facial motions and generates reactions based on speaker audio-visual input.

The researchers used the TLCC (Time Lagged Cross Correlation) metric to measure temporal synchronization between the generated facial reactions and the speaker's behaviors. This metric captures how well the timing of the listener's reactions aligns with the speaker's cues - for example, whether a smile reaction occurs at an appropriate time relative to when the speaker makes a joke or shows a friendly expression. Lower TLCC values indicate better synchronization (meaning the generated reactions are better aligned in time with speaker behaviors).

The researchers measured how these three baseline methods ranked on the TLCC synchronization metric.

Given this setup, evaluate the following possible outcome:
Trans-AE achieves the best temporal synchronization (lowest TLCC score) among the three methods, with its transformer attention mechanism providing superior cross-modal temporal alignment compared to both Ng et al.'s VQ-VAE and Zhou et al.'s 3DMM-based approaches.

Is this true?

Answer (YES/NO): NO